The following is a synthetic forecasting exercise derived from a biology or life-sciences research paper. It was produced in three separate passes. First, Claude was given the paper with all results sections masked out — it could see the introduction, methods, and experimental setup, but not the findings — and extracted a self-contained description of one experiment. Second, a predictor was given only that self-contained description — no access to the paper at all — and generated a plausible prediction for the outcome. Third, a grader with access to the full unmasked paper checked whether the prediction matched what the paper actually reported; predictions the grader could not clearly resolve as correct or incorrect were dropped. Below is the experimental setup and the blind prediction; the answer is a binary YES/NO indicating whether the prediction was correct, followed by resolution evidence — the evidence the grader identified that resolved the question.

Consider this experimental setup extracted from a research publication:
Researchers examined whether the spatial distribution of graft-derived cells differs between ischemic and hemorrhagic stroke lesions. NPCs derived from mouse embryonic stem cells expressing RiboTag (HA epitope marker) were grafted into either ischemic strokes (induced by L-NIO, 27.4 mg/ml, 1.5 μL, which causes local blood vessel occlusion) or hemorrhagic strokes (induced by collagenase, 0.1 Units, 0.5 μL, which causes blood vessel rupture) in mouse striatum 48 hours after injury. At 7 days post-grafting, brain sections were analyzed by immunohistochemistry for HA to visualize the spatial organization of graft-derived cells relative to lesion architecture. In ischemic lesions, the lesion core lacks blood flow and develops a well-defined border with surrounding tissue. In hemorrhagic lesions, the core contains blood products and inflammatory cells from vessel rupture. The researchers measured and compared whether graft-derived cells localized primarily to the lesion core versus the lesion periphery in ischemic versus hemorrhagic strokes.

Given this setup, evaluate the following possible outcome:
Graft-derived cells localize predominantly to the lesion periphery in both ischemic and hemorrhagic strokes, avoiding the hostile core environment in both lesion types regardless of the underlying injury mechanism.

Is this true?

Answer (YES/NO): NO